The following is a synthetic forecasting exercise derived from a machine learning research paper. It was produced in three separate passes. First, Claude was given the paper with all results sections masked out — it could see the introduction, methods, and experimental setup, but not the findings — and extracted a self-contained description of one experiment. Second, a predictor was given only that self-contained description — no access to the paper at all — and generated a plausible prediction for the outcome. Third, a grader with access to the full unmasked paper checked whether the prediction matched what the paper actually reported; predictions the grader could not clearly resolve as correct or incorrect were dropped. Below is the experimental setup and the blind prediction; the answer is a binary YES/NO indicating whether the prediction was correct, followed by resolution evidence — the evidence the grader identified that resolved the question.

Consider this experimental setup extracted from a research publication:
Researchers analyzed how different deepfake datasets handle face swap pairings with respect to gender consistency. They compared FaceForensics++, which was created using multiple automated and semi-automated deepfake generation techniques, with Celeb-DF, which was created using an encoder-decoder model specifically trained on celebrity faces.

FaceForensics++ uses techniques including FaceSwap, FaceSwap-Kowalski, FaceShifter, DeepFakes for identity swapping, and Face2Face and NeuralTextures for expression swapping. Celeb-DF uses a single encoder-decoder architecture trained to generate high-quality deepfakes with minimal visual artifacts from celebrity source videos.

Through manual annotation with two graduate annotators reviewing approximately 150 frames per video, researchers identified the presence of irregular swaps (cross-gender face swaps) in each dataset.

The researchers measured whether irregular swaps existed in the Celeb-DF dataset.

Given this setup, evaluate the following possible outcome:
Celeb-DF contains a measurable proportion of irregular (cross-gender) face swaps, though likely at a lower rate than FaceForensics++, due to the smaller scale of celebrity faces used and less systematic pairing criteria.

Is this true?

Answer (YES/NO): NO